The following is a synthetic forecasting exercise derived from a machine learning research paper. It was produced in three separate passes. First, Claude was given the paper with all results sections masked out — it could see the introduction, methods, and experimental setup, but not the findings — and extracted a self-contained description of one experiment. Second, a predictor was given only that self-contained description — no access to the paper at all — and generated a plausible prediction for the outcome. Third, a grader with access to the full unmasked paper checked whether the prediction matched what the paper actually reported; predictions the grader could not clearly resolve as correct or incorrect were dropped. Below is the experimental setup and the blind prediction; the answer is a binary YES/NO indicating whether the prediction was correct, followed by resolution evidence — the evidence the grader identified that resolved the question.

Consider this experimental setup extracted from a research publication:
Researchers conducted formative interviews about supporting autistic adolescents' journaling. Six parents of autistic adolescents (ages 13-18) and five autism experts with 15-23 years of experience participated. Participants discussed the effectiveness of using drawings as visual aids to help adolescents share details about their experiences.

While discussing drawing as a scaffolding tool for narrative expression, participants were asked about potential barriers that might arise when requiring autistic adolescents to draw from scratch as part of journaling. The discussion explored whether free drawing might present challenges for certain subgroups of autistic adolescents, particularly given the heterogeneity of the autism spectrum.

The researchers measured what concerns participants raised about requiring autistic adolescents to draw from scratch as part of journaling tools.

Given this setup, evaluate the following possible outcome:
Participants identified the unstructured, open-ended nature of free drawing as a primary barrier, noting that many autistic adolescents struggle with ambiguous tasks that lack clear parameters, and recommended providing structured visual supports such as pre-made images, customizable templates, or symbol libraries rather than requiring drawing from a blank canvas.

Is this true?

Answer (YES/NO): NO